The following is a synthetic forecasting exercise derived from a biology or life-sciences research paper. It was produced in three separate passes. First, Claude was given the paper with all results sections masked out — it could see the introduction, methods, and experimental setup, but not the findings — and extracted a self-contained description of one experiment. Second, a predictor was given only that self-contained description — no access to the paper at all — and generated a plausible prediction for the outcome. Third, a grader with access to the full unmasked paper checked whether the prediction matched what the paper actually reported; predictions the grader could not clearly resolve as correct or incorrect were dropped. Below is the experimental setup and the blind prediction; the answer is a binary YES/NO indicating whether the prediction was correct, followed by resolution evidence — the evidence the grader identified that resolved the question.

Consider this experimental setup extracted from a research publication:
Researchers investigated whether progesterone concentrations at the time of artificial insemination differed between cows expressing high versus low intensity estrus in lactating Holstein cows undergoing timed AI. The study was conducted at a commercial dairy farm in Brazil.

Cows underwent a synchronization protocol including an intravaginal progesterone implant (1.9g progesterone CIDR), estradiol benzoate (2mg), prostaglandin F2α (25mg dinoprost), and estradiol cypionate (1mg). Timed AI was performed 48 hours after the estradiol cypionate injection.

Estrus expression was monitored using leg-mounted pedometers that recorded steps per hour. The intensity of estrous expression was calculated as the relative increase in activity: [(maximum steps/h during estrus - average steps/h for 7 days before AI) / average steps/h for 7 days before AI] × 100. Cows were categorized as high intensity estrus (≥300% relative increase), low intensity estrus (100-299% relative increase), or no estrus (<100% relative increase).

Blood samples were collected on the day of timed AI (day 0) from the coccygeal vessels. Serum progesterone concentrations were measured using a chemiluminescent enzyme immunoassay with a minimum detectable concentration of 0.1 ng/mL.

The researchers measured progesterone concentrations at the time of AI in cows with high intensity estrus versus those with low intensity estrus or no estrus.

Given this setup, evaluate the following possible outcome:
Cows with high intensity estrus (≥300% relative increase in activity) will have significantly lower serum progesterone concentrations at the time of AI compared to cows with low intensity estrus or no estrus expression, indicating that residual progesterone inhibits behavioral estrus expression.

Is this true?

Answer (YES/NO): YES